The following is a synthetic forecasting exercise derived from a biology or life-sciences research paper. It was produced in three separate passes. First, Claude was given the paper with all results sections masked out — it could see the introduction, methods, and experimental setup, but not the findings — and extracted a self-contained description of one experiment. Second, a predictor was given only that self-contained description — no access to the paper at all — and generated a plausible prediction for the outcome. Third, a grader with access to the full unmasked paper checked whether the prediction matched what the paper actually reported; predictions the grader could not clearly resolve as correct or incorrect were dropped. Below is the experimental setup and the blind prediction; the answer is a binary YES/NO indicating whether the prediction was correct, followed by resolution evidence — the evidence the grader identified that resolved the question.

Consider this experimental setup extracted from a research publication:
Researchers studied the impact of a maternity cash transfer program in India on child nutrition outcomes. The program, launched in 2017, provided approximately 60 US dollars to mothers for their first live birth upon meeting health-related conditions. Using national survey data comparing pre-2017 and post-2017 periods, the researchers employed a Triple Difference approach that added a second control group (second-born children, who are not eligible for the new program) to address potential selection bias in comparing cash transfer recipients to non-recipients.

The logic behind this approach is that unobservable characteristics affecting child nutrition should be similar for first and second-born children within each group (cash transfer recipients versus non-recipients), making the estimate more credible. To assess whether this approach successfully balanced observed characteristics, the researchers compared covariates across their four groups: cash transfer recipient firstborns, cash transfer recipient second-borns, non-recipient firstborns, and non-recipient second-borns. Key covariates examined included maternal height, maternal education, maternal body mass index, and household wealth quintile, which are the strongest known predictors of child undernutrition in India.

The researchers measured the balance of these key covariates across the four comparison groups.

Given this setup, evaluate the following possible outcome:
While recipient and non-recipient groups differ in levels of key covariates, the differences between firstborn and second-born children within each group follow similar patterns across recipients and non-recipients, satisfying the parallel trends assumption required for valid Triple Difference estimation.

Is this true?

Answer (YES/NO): YES